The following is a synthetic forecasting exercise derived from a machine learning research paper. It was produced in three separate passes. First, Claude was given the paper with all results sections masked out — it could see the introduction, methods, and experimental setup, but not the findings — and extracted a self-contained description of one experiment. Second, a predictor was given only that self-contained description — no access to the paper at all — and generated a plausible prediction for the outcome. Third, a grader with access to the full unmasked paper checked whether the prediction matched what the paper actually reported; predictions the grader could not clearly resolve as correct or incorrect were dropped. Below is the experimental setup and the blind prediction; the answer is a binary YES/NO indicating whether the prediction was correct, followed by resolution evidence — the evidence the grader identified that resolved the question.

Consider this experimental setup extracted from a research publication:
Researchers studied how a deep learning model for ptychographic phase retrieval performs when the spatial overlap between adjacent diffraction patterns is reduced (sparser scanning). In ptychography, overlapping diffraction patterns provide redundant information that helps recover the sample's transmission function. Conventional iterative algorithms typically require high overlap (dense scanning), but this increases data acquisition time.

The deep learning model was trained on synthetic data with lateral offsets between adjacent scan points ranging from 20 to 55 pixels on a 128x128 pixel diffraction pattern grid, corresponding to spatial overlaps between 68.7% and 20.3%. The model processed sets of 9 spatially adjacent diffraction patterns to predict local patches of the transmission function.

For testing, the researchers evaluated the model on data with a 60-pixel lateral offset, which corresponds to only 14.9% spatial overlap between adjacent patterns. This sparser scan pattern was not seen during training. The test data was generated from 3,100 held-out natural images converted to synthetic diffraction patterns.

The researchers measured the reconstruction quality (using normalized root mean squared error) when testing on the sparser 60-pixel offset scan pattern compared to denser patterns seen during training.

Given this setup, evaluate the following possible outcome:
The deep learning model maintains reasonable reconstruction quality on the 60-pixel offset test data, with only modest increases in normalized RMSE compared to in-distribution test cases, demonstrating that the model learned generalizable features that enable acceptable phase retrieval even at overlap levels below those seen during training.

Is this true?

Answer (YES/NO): YES